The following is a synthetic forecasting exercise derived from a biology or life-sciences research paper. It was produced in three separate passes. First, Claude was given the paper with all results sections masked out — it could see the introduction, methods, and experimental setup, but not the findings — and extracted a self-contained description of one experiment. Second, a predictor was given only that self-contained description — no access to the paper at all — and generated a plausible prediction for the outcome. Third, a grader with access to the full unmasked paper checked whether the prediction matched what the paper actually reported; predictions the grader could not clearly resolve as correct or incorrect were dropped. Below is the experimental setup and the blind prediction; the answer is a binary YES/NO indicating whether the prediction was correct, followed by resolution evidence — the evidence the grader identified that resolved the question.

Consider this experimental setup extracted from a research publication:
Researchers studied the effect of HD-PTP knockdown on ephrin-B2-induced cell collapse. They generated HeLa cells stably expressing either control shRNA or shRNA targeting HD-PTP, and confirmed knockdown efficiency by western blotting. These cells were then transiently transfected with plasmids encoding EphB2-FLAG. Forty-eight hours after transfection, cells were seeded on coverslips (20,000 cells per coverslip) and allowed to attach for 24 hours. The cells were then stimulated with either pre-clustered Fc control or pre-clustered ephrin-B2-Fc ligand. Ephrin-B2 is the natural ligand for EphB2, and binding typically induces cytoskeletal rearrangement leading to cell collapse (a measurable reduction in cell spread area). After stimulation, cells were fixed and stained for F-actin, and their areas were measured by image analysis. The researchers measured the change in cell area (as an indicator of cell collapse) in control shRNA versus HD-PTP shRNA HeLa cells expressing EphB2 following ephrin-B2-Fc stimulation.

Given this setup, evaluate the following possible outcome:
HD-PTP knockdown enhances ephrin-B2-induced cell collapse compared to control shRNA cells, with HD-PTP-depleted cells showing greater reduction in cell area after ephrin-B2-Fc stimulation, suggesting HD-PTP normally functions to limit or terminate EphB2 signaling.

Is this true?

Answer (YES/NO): NO